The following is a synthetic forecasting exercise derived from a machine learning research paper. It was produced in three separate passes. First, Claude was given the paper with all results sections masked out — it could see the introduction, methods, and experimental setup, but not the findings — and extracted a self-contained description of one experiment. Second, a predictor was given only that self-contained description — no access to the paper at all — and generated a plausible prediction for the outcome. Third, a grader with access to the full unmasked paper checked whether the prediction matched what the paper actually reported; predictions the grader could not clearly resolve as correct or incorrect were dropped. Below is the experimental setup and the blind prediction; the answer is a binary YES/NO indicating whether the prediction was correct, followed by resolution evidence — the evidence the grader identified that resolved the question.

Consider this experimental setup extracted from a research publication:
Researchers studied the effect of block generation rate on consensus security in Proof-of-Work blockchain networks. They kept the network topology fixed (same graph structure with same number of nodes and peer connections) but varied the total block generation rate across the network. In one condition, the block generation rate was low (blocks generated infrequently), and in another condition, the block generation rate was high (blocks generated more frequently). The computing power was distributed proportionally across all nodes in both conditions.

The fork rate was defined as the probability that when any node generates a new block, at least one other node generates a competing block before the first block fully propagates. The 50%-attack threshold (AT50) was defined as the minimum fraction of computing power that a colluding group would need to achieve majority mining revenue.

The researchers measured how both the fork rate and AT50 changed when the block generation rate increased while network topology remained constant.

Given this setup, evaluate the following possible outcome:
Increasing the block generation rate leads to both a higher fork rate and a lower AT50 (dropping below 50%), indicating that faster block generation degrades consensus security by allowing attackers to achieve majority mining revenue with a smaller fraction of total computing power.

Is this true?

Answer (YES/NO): YES